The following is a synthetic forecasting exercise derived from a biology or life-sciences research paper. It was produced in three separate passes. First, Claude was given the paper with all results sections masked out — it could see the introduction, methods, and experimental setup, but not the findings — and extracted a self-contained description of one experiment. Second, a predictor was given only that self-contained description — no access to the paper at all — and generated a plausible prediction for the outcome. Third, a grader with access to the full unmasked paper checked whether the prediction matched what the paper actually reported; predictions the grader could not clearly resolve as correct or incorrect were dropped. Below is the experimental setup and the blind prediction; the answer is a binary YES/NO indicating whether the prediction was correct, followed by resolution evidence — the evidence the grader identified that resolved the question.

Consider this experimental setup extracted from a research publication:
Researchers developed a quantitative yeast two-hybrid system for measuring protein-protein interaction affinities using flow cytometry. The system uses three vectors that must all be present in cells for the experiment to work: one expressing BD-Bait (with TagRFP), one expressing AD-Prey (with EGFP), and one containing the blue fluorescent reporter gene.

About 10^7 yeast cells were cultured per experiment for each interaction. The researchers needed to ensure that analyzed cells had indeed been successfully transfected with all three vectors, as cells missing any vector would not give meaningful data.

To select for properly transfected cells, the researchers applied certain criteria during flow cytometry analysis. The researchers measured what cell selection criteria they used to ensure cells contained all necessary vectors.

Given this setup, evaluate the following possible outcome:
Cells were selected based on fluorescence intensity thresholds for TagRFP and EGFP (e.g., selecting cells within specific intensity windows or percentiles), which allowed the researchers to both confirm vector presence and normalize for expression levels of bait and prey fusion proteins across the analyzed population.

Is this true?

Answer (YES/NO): NO